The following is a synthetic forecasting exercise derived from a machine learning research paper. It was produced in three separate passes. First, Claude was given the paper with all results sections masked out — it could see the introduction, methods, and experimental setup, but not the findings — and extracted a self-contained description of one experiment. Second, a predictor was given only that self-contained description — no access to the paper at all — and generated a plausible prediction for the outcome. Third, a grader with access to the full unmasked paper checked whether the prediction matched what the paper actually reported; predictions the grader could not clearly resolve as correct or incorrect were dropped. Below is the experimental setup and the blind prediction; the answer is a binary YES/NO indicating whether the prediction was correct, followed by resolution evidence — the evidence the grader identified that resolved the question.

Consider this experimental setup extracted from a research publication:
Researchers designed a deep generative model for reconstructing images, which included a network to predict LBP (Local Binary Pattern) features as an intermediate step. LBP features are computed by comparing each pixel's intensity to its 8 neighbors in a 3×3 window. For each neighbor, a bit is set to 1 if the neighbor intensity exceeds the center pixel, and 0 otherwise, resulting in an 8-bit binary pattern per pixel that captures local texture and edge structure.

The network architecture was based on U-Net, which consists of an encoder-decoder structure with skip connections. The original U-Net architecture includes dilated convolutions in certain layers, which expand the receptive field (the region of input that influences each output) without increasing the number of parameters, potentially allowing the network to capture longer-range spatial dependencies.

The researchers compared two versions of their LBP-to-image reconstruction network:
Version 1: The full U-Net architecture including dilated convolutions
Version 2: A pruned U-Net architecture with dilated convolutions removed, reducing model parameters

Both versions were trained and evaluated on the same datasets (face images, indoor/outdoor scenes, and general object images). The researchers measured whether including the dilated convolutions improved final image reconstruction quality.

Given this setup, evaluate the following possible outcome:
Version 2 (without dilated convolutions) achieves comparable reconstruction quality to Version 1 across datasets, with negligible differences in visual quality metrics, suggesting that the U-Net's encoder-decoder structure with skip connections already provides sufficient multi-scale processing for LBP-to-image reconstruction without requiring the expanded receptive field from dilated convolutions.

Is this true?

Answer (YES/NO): YES